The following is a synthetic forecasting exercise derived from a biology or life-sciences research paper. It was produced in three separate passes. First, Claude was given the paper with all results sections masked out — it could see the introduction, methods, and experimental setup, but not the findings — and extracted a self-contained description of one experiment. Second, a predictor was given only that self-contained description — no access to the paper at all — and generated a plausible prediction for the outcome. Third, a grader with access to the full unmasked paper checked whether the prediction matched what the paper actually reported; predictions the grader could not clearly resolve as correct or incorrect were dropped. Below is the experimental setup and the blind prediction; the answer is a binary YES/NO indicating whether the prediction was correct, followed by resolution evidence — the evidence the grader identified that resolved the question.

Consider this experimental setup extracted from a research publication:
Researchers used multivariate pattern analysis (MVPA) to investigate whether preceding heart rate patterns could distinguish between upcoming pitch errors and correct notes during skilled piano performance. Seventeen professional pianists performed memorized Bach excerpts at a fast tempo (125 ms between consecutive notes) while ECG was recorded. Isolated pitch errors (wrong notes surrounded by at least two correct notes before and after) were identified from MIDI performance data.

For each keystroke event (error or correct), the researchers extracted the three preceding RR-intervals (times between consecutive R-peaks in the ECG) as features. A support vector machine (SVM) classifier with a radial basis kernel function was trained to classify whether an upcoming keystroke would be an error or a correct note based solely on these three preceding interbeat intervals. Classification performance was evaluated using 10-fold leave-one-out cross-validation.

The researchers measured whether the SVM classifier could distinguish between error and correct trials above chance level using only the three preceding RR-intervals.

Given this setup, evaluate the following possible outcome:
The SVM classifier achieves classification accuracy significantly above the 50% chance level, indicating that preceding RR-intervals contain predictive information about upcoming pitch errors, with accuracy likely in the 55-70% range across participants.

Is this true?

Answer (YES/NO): YES